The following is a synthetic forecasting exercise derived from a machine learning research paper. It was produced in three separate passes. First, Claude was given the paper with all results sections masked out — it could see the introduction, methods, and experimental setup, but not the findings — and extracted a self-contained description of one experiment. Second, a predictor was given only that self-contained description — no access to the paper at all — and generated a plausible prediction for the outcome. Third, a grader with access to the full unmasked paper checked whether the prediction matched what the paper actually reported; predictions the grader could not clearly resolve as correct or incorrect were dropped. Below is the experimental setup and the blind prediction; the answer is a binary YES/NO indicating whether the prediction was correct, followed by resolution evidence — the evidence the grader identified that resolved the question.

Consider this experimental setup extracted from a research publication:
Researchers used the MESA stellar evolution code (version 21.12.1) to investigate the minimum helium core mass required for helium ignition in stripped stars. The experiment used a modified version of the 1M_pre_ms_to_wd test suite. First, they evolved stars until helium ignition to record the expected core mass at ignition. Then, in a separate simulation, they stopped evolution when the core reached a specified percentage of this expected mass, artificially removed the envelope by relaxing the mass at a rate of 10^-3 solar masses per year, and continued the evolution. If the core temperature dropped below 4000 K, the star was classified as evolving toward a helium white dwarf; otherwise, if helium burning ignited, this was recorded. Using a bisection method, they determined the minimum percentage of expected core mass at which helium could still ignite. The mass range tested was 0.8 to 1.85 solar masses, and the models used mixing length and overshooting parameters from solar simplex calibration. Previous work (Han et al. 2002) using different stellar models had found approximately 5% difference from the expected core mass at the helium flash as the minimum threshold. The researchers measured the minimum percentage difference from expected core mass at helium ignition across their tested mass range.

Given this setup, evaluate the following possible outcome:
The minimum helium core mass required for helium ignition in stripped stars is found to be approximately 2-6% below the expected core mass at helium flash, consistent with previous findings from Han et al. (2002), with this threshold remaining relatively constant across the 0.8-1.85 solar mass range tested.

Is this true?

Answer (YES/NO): NO